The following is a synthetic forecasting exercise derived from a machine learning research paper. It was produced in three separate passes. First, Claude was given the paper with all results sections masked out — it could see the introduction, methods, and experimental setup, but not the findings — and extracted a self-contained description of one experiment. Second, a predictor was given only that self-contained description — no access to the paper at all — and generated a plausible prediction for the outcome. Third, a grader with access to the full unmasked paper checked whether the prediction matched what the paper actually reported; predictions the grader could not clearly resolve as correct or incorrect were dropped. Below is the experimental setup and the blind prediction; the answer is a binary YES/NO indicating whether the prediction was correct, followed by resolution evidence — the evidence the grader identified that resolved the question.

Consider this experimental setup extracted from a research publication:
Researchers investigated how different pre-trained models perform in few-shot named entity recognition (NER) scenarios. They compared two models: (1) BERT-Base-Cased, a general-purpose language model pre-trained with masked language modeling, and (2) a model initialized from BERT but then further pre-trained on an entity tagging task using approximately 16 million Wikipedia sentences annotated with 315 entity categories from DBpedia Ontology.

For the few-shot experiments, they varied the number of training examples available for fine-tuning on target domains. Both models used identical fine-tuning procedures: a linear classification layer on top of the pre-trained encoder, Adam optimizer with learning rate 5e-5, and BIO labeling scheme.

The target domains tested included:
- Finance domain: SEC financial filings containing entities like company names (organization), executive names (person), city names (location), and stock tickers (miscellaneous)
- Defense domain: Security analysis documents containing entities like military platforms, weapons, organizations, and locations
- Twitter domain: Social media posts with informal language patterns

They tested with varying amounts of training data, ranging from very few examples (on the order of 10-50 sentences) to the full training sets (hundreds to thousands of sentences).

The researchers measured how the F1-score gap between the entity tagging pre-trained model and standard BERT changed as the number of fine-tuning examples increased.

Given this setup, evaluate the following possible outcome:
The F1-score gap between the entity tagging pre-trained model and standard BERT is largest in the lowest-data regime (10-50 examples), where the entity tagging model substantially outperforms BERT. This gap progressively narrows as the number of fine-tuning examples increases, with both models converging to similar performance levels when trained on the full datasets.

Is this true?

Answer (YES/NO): NO